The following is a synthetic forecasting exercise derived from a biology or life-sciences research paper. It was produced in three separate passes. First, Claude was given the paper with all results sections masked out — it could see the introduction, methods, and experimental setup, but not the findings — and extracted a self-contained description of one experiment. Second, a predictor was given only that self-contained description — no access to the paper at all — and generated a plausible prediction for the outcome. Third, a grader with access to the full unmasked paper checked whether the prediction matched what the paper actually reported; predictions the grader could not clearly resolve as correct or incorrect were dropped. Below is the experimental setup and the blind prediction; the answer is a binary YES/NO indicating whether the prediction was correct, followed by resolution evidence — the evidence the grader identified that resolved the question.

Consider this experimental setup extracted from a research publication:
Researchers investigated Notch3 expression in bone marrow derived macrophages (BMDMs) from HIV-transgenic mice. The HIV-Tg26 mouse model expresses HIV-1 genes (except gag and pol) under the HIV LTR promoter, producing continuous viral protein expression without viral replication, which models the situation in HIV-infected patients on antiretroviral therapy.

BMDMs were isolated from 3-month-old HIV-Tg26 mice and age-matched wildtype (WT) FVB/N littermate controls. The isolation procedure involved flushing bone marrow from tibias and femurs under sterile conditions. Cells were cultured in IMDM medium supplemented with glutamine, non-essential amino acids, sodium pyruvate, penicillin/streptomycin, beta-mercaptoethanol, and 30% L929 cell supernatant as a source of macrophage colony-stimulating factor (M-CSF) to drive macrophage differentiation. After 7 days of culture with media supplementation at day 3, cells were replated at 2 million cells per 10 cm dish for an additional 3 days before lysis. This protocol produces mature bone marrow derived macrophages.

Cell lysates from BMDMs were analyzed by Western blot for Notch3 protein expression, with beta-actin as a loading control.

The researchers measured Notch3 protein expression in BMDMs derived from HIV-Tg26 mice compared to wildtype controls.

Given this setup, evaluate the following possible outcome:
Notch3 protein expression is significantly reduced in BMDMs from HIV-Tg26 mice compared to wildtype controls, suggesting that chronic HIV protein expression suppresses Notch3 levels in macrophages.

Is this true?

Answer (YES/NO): NO